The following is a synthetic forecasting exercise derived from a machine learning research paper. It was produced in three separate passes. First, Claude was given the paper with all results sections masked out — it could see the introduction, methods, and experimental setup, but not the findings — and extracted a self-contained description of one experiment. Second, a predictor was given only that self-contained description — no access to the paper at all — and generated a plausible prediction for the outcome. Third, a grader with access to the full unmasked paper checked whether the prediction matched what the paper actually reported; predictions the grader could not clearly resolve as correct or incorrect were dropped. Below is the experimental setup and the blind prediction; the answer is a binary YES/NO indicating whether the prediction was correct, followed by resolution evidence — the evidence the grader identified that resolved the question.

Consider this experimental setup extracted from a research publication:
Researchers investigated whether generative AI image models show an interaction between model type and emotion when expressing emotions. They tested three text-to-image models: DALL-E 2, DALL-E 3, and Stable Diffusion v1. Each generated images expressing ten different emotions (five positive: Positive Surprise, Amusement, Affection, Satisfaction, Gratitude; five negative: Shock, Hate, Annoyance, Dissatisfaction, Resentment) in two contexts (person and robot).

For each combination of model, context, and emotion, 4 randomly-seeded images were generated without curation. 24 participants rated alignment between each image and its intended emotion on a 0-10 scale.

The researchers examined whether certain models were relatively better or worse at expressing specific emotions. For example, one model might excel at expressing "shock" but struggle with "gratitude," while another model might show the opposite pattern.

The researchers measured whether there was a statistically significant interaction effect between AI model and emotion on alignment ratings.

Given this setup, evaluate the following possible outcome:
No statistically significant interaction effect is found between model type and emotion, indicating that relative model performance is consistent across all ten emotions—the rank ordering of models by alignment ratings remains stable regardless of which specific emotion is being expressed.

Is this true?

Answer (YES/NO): NO